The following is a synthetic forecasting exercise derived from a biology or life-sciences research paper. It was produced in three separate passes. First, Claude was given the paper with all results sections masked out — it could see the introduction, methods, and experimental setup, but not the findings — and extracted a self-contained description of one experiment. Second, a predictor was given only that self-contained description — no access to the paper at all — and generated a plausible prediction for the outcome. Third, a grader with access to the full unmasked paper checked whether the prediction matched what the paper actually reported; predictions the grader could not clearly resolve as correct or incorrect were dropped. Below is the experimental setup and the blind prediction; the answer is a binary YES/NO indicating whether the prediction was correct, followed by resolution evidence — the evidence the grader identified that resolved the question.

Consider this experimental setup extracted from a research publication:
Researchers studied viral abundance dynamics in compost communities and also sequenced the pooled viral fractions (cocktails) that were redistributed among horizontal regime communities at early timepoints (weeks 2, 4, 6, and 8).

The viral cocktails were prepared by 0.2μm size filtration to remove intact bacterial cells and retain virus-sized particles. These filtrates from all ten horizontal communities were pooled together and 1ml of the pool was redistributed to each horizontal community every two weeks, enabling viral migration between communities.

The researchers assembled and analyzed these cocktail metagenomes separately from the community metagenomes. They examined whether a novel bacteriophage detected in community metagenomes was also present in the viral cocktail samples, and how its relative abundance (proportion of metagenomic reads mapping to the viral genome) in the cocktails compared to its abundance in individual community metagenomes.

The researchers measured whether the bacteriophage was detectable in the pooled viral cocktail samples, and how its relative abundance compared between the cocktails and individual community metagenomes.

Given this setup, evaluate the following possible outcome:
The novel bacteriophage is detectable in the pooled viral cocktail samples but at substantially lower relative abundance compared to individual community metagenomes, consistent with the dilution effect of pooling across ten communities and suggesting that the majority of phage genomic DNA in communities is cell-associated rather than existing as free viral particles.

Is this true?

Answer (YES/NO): YES